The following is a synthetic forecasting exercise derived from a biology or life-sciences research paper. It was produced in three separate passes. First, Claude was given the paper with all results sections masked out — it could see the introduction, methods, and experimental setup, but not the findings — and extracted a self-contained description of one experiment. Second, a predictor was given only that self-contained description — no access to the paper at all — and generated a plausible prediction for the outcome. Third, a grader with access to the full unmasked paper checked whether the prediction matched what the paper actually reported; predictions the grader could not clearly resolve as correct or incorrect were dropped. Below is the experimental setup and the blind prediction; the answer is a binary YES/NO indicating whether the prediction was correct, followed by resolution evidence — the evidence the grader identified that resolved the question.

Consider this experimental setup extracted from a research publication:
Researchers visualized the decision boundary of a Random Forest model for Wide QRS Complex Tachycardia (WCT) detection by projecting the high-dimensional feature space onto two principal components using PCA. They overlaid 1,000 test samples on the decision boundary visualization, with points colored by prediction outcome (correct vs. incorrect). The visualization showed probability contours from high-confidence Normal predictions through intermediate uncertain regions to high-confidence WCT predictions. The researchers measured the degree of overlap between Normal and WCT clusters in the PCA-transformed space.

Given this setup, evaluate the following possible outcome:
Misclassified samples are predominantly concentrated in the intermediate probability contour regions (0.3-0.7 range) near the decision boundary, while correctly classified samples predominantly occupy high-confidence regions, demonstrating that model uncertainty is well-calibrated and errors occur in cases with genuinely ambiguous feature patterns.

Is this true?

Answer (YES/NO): NO